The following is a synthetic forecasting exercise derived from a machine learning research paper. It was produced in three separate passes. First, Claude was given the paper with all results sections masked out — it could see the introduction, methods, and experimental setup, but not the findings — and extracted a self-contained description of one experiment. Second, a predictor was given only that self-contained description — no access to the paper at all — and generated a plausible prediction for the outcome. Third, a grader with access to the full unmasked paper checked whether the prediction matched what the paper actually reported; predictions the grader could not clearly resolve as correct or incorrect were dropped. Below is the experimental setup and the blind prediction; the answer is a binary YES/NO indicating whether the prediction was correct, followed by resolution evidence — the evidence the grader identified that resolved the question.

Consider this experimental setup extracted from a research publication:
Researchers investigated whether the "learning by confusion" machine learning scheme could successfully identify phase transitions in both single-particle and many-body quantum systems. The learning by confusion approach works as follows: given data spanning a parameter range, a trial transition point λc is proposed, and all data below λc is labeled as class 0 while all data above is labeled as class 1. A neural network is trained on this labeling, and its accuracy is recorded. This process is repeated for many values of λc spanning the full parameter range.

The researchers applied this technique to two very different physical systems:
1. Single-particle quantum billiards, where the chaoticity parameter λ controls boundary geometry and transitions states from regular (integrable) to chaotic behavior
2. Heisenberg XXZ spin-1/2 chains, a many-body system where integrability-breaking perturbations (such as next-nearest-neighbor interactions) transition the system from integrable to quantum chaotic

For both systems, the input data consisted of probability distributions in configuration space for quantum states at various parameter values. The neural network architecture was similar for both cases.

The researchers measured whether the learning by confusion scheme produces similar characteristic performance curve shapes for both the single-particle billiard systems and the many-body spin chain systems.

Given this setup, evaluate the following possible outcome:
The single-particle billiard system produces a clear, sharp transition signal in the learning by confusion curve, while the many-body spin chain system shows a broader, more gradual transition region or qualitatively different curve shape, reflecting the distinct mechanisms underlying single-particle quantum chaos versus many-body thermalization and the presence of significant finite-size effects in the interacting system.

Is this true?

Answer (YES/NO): NO